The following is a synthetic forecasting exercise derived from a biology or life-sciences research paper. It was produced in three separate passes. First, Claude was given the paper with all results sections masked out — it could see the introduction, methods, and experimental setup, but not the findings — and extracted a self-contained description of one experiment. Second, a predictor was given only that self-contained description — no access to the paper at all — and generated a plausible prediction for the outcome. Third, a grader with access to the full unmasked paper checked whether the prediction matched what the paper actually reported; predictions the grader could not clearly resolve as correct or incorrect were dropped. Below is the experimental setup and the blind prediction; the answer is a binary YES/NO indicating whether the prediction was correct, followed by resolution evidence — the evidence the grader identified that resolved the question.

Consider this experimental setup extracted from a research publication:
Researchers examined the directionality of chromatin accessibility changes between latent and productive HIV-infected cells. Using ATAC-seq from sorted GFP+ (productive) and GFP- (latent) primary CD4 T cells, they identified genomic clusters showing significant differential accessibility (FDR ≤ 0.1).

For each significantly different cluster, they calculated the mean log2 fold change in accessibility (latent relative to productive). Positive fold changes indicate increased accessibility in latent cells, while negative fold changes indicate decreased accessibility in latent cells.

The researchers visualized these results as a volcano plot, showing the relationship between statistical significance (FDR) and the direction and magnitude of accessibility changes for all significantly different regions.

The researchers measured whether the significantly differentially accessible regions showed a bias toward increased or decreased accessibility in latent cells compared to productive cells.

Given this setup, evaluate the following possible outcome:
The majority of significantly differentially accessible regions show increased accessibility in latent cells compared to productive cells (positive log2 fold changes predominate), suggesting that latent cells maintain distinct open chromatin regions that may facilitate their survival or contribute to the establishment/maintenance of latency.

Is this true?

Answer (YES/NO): NO